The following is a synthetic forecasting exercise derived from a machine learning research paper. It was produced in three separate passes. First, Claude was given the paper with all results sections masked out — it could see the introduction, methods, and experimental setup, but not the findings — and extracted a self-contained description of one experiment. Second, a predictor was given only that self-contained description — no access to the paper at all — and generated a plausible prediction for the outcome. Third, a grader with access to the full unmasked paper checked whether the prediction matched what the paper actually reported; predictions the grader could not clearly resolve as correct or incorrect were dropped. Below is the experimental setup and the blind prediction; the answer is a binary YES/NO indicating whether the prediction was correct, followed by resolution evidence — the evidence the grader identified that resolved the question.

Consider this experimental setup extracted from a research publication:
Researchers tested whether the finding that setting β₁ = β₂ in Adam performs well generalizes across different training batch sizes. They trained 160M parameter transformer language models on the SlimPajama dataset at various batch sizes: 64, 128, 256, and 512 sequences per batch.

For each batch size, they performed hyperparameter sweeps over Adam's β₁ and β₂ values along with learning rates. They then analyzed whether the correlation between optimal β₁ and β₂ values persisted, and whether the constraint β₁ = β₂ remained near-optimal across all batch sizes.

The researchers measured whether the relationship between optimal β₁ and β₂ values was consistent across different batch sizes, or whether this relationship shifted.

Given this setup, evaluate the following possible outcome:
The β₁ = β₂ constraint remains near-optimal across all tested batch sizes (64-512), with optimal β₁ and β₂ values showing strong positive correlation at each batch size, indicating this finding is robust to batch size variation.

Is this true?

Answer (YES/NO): YES